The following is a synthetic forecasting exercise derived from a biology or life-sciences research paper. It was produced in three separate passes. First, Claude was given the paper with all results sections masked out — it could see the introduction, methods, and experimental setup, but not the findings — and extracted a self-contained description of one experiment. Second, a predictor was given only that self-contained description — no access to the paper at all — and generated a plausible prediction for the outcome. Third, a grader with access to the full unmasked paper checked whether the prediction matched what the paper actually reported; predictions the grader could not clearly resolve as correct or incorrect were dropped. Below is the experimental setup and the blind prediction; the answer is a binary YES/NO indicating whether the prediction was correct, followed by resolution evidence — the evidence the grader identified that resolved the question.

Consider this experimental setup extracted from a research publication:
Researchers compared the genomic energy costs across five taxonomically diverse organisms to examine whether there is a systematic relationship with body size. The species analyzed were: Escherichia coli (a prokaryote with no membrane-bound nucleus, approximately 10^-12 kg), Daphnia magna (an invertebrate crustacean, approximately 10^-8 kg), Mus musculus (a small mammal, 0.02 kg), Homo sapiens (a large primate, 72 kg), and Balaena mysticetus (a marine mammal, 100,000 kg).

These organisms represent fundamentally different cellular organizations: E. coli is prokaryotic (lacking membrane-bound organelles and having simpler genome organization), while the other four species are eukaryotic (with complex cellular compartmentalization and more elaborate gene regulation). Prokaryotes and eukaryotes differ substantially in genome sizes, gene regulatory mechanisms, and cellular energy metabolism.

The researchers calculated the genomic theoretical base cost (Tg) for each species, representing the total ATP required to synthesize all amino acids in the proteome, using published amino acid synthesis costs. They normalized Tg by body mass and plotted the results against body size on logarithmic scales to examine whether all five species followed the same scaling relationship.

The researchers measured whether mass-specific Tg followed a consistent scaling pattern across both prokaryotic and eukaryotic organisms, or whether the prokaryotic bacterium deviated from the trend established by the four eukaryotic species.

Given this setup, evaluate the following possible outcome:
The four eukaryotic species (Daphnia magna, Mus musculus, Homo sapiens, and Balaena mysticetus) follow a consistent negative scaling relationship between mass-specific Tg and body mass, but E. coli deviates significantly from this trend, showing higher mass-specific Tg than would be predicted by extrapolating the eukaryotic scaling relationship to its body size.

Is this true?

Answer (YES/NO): NO